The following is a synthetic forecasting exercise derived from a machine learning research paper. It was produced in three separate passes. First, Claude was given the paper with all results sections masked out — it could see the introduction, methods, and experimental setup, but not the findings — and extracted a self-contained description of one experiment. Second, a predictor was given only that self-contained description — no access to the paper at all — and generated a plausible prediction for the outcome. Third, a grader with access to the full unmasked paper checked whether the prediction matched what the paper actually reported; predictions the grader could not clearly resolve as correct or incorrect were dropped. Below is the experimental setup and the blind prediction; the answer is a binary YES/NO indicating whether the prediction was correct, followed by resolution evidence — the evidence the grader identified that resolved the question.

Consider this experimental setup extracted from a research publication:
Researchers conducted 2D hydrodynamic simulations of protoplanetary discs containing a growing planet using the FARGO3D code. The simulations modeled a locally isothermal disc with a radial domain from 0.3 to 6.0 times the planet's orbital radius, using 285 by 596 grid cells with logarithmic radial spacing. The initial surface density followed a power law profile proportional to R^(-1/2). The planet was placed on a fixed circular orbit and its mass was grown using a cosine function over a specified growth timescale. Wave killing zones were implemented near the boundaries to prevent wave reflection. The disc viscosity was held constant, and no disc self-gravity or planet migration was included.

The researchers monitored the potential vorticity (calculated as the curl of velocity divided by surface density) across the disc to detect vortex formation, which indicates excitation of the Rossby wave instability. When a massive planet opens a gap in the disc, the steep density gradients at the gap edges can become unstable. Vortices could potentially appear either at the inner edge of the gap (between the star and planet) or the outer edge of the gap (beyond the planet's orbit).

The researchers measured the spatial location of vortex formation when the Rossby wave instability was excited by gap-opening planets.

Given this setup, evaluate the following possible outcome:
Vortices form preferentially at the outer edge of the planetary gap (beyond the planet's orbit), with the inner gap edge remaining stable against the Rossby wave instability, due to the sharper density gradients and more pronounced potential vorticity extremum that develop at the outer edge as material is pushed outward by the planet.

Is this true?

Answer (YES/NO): YES